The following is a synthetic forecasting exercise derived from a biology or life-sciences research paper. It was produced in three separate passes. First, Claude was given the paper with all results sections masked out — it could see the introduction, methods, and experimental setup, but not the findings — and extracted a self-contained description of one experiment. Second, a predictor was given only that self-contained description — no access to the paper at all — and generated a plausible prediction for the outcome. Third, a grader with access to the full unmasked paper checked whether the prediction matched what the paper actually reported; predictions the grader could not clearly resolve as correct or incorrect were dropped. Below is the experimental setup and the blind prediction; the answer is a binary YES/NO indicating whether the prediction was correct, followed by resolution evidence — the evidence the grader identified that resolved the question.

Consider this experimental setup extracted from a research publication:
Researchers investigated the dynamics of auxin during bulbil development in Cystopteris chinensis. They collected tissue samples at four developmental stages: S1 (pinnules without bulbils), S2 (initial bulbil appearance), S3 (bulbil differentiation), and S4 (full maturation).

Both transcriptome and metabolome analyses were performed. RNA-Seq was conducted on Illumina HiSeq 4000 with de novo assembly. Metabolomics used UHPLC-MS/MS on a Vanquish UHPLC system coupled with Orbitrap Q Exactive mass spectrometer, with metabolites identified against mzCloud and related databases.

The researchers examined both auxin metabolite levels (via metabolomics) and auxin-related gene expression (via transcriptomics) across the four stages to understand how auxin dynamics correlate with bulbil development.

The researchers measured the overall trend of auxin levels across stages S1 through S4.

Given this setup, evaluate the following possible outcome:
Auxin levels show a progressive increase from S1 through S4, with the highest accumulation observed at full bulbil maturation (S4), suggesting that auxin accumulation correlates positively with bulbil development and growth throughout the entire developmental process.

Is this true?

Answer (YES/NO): NO